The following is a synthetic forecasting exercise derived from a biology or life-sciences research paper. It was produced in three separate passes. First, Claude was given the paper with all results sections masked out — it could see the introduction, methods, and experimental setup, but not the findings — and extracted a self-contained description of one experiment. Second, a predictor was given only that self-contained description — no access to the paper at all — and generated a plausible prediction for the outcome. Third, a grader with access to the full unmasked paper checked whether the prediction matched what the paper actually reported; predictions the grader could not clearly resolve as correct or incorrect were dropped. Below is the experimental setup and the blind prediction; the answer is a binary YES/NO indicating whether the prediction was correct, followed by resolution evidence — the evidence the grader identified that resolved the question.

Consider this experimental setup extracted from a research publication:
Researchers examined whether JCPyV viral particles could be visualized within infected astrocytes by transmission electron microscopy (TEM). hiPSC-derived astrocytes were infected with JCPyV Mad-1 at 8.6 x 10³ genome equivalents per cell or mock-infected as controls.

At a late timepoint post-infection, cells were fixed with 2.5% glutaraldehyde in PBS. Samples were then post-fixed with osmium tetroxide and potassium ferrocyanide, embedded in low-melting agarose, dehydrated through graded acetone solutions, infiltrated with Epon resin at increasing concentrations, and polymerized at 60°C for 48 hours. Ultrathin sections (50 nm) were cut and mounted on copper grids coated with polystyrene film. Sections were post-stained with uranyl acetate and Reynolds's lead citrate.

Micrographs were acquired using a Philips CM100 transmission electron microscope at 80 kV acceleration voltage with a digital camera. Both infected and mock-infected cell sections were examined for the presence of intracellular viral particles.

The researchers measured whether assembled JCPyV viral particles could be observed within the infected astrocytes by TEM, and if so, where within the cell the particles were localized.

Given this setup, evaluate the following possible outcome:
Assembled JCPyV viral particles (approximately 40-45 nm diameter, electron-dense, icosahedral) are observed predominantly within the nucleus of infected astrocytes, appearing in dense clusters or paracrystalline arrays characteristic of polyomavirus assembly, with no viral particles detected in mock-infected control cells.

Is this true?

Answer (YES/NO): NO